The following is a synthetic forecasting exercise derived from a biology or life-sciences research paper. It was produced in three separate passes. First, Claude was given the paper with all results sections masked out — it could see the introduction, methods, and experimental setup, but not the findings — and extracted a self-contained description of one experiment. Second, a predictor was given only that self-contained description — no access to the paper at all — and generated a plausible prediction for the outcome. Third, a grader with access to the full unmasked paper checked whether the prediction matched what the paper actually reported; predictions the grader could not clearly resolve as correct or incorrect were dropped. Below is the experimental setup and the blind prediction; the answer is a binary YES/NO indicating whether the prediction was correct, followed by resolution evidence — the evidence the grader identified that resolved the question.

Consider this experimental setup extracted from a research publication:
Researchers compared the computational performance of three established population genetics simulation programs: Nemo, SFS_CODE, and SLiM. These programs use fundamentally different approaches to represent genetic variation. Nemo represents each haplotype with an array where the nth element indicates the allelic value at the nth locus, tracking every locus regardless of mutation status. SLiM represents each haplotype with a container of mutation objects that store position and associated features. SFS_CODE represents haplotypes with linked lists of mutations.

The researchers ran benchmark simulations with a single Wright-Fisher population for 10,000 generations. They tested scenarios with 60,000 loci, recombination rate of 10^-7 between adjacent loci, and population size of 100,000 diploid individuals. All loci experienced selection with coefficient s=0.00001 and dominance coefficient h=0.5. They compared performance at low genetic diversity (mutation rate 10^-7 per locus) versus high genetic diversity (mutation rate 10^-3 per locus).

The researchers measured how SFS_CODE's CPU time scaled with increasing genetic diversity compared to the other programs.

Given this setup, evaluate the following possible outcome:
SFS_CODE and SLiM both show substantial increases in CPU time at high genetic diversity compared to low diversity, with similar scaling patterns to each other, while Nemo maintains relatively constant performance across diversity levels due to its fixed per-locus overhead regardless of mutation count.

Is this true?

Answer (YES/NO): NO